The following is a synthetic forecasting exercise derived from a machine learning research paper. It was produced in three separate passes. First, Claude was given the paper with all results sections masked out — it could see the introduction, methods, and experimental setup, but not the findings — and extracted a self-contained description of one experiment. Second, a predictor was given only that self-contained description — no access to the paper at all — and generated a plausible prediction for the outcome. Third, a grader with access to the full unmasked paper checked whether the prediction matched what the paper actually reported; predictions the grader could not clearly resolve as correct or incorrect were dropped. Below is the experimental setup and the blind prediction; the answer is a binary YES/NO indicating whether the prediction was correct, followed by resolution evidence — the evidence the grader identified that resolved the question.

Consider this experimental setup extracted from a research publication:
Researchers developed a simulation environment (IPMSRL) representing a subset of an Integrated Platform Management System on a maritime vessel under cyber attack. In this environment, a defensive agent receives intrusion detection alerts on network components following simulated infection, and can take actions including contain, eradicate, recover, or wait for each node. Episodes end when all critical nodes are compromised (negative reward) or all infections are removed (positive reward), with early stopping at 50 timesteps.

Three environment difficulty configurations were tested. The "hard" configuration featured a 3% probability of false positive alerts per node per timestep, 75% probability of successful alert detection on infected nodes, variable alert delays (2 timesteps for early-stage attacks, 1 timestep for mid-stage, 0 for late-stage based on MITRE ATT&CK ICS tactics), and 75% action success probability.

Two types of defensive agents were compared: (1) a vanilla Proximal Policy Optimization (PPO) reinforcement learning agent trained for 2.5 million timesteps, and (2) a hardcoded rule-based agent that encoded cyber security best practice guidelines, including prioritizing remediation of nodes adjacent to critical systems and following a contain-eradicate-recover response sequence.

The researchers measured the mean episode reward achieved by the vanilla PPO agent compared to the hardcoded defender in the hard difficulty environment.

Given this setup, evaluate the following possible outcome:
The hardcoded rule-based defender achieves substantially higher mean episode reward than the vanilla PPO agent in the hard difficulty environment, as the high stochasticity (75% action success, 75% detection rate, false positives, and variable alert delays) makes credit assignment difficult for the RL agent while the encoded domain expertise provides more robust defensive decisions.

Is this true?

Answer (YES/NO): YES